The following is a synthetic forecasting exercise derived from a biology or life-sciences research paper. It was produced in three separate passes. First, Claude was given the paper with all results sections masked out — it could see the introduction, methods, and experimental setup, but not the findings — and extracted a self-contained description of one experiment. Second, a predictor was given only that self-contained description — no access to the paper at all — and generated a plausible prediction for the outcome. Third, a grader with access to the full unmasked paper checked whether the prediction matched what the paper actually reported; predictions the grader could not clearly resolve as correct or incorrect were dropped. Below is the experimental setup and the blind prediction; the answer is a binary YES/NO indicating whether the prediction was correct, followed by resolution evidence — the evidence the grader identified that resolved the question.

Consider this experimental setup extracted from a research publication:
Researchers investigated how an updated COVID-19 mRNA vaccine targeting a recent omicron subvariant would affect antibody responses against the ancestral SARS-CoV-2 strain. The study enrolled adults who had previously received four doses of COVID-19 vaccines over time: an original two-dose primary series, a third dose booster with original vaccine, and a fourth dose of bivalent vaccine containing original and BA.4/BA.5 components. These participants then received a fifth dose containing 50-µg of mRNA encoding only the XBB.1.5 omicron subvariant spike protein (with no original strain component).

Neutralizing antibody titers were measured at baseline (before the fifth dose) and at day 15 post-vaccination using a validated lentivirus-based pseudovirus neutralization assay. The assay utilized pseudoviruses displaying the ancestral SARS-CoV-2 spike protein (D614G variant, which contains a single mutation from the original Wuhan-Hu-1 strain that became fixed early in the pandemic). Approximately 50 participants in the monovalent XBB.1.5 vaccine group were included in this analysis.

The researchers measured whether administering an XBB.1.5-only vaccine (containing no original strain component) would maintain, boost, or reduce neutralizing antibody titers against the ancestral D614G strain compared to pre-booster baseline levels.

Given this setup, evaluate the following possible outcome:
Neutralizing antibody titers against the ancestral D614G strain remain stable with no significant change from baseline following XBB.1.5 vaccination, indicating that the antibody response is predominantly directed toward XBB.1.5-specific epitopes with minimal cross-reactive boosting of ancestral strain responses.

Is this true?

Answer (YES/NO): NO